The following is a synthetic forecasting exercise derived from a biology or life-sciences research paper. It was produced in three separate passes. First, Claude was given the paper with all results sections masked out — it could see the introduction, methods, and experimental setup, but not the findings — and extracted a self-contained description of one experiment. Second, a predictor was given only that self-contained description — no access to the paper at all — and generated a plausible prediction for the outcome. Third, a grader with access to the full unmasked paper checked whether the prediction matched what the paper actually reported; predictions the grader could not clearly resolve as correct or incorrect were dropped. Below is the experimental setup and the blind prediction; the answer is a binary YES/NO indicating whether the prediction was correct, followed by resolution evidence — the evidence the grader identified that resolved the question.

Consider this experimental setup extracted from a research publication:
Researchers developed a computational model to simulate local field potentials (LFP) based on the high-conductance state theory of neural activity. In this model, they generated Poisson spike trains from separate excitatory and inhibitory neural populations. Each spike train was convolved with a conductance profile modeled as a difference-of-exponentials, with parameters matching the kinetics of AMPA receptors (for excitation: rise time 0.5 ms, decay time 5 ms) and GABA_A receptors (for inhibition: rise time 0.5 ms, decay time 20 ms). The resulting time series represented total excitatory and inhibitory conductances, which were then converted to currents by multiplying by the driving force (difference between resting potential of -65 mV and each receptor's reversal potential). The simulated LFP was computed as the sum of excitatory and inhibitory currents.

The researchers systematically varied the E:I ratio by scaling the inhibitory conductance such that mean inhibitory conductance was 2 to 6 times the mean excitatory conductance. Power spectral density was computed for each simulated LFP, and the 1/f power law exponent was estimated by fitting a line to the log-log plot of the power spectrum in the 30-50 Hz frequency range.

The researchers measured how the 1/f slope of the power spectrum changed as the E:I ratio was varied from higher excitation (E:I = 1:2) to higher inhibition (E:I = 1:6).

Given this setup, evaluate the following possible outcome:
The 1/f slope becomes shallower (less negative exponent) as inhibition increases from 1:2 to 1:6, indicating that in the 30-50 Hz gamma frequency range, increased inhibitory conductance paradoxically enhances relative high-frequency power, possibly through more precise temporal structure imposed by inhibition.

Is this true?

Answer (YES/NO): NO